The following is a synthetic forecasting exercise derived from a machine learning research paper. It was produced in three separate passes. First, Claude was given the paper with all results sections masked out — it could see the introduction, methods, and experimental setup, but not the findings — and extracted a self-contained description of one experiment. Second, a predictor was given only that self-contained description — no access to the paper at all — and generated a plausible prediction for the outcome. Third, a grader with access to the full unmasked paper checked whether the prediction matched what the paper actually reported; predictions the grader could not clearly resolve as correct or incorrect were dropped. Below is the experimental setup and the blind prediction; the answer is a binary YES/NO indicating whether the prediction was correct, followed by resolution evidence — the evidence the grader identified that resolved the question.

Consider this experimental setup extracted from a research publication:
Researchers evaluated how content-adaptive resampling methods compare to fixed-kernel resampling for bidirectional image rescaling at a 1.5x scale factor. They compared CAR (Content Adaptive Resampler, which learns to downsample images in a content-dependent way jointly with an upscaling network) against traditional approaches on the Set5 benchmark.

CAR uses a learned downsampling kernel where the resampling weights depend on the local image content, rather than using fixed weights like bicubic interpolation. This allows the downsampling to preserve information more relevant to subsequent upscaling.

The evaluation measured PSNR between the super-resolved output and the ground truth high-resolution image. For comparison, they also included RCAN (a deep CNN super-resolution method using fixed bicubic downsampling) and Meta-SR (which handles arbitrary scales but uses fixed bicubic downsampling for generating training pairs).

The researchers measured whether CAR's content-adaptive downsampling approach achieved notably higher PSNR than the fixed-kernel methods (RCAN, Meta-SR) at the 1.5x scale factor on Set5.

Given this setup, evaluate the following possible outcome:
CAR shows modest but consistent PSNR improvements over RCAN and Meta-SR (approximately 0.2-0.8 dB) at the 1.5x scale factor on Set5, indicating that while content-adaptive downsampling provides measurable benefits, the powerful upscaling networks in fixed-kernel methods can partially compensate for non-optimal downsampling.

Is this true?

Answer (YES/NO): NO